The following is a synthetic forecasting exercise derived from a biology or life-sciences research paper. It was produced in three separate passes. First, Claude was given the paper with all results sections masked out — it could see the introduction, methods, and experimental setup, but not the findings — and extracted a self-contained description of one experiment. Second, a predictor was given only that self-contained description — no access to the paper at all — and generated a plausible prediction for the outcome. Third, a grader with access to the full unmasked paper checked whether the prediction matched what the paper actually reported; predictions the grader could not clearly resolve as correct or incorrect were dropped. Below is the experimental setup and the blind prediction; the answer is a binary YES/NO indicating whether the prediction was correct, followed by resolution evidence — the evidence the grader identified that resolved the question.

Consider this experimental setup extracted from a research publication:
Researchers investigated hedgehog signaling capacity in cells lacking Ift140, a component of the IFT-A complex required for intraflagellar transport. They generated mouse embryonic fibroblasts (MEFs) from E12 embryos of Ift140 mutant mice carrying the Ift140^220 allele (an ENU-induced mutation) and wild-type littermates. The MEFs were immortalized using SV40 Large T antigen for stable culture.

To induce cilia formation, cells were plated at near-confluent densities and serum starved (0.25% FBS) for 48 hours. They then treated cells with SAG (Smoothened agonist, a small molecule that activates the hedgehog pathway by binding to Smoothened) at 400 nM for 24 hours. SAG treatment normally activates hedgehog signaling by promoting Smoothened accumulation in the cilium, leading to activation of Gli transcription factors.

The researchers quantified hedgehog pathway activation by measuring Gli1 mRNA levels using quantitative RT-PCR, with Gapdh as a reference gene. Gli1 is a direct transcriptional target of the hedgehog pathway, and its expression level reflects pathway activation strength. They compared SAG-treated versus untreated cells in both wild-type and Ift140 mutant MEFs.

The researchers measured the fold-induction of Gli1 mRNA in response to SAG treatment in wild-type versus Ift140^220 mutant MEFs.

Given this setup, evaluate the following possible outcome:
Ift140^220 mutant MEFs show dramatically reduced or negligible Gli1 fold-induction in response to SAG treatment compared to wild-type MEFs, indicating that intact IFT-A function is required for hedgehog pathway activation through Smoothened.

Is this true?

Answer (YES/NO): NO